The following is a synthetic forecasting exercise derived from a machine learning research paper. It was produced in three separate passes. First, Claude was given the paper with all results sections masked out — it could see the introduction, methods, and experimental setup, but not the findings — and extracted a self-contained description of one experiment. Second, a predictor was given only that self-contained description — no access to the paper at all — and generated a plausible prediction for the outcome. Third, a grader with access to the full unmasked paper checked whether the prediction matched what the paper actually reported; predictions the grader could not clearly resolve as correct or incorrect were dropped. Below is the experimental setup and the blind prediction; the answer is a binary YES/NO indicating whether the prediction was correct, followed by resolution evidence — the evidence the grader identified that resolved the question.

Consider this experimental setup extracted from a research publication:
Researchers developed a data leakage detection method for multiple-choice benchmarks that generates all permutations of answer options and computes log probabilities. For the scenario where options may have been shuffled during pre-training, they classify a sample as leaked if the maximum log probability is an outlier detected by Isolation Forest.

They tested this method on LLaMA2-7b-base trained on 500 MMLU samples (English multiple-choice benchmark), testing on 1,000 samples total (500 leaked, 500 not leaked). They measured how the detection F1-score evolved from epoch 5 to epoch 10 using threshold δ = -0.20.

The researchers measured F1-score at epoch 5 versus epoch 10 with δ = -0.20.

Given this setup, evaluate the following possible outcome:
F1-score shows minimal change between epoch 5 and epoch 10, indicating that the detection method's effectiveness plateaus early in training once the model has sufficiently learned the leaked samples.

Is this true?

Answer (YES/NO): NO